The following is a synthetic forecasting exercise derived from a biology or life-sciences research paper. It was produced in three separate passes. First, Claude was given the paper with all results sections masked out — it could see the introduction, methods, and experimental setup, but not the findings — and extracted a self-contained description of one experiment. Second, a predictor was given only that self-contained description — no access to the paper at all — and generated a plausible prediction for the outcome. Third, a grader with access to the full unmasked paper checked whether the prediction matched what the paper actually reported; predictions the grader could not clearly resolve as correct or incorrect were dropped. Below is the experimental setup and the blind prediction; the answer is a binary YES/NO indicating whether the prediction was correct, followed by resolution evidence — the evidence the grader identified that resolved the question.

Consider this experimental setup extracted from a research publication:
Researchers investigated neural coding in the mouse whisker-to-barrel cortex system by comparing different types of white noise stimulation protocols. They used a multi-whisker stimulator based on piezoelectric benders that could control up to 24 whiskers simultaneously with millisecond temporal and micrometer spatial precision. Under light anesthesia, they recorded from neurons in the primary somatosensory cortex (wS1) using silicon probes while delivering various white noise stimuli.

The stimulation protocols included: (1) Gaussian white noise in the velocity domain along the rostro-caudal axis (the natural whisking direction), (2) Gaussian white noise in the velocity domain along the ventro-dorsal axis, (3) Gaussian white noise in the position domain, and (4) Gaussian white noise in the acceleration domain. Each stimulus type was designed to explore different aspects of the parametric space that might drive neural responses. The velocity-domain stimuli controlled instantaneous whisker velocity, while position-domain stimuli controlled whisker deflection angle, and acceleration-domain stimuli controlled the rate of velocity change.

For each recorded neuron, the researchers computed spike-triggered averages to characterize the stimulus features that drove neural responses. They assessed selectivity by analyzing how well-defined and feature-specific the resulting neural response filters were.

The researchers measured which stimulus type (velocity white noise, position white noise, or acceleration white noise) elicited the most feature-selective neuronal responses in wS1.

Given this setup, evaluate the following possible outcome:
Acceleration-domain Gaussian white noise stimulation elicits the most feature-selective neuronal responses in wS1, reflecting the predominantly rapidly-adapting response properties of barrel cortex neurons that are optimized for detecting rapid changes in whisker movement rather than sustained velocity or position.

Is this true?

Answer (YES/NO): NO